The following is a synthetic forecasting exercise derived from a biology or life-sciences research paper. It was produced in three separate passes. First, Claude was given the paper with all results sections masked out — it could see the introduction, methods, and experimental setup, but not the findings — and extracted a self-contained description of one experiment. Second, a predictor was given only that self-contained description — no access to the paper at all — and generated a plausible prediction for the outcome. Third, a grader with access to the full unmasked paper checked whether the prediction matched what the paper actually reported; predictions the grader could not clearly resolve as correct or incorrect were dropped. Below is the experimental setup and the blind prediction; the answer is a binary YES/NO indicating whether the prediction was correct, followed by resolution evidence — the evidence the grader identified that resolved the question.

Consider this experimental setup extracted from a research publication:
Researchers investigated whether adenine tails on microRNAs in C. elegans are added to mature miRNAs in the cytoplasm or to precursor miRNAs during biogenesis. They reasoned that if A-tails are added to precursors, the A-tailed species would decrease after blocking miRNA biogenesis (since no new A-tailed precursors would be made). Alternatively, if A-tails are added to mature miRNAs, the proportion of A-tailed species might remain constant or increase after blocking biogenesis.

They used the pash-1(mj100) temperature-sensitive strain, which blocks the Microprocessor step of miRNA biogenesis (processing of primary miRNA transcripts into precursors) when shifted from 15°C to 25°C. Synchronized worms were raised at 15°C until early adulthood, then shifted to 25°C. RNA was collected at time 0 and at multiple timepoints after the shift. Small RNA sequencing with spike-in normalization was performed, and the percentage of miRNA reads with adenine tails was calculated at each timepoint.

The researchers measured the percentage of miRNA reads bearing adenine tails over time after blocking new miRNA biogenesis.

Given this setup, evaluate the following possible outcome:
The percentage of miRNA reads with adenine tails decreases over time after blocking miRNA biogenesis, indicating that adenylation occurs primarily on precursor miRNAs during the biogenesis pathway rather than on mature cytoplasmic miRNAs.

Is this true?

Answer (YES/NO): NO